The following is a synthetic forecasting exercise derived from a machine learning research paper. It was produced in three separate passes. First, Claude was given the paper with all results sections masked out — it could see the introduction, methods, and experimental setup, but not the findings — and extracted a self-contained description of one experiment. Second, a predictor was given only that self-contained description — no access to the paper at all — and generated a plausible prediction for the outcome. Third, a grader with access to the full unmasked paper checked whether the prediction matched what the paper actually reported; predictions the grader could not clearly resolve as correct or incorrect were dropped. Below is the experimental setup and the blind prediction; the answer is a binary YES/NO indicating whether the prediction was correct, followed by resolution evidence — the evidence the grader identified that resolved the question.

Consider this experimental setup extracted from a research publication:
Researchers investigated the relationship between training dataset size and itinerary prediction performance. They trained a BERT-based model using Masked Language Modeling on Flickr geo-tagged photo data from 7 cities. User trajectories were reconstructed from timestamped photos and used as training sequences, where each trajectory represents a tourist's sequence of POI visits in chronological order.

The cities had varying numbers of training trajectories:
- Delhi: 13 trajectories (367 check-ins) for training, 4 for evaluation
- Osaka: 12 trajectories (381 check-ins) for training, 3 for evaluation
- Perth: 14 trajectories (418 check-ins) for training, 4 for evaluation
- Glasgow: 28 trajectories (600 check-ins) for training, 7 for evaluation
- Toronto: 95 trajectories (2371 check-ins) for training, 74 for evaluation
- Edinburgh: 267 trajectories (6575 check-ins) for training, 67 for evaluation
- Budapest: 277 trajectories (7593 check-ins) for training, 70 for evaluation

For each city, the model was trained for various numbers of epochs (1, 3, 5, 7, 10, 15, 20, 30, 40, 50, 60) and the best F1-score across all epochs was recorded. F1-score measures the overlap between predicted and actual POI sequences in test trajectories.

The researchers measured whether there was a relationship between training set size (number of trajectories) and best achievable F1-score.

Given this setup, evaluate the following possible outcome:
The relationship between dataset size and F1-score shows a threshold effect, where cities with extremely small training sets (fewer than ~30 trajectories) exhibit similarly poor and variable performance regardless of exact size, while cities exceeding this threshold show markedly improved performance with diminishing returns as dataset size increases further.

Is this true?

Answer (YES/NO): NO